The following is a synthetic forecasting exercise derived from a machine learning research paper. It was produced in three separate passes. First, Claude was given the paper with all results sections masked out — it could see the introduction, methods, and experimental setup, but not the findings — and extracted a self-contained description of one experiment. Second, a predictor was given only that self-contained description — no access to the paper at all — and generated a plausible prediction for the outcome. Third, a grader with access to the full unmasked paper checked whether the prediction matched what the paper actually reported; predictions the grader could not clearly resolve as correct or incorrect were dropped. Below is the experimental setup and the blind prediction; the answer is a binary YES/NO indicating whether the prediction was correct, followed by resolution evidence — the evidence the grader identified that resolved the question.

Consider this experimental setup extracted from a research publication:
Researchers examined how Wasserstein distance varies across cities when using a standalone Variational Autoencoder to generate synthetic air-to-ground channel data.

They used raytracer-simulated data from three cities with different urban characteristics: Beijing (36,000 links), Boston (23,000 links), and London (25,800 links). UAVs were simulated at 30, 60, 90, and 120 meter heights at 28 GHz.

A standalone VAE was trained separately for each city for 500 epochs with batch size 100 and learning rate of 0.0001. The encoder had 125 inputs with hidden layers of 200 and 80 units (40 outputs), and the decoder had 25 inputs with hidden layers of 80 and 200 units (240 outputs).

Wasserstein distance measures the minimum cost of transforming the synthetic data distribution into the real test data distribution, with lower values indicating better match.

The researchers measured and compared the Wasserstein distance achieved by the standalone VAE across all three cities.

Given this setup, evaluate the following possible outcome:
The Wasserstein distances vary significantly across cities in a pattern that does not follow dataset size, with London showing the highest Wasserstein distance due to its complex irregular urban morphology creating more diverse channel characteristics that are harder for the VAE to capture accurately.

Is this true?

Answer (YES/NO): YES